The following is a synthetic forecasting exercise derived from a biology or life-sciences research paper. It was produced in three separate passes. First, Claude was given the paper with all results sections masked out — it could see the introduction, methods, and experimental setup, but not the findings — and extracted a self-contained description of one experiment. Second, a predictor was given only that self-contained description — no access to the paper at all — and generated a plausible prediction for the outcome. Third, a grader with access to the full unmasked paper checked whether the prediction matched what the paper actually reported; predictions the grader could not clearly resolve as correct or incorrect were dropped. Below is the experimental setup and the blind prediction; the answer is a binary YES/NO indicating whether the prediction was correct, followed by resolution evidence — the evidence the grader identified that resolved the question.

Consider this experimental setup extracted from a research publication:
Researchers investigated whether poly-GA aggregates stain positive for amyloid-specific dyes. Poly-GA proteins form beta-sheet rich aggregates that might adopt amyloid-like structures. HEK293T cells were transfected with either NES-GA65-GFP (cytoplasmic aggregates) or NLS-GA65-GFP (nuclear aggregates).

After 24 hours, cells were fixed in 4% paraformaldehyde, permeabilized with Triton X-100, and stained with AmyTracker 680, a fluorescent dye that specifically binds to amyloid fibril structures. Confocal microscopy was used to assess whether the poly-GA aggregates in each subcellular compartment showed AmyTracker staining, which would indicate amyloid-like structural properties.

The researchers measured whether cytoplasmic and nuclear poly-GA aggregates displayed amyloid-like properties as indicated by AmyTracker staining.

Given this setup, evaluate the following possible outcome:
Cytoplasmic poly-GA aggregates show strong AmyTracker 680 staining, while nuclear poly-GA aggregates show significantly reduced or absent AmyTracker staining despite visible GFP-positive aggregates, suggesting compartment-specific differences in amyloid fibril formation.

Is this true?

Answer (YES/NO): NO